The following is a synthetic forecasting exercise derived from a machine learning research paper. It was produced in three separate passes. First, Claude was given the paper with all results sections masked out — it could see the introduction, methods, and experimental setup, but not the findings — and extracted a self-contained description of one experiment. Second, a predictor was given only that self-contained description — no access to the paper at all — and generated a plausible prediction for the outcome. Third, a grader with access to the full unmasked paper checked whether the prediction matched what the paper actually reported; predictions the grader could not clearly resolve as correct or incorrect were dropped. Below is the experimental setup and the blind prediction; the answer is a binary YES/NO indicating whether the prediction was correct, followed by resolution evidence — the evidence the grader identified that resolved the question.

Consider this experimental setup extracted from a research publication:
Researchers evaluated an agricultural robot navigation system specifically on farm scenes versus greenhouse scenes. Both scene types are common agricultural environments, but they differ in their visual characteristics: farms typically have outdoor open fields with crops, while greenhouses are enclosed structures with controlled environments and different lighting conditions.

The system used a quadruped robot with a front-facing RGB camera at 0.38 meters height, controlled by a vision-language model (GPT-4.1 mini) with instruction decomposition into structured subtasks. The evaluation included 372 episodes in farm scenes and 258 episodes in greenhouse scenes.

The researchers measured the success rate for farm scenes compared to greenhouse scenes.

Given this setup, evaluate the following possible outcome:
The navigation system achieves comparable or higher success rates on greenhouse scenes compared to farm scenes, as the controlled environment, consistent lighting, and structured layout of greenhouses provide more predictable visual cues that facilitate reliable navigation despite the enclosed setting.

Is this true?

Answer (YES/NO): NO